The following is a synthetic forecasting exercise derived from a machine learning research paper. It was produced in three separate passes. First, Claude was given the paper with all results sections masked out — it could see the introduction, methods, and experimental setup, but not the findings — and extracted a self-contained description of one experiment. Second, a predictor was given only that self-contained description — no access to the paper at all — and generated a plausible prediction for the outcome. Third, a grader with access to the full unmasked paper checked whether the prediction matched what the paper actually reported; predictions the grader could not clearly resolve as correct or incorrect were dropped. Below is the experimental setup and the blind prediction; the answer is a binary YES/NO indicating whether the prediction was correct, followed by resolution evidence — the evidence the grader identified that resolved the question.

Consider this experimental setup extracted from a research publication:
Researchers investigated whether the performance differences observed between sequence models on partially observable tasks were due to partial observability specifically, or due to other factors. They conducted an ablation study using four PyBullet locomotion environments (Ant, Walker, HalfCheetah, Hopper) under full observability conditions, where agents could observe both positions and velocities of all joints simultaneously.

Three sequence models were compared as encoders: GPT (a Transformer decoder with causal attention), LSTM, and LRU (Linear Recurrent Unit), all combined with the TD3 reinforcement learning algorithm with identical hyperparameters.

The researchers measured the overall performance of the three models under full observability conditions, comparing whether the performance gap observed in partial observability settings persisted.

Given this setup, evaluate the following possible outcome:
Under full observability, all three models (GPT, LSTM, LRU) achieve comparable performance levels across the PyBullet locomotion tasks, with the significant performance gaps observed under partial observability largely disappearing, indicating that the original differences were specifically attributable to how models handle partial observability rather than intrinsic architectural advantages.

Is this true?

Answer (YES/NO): YES